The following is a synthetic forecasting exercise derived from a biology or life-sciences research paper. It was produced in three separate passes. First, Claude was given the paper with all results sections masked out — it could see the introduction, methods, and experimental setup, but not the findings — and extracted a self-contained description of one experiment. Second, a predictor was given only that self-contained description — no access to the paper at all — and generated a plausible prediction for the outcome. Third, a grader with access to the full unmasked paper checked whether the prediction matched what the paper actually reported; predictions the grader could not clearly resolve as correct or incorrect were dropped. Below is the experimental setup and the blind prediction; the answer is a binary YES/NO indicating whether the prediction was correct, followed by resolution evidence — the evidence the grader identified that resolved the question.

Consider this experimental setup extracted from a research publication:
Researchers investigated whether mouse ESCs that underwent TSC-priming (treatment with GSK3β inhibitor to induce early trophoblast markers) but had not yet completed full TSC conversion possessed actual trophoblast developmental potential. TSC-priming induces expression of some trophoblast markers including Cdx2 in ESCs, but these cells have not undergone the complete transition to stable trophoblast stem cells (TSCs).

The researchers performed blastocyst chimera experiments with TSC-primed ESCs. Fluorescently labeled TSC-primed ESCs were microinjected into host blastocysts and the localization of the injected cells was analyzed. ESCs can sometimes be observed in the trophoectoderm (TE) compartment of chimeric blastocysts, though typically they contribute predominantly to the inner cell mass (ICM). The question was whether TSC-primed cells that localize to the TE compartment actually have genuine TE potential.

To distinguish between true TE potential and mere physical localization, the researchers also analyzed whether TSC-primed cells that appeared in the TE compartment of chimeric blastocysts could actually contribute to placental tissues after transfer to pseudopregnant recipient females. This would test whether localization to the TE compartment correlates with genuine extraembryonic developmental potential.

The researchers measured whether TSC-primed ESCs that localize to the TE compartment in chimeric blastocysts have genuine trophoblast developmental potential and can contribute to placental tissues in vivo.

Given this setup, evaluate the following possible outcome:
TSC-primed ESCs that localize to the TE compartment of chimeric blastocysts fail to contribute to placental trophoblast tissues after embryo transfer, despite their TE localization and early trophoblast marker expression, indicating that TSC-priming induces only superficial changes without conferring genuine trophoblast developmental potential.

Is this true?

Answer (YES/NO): YES